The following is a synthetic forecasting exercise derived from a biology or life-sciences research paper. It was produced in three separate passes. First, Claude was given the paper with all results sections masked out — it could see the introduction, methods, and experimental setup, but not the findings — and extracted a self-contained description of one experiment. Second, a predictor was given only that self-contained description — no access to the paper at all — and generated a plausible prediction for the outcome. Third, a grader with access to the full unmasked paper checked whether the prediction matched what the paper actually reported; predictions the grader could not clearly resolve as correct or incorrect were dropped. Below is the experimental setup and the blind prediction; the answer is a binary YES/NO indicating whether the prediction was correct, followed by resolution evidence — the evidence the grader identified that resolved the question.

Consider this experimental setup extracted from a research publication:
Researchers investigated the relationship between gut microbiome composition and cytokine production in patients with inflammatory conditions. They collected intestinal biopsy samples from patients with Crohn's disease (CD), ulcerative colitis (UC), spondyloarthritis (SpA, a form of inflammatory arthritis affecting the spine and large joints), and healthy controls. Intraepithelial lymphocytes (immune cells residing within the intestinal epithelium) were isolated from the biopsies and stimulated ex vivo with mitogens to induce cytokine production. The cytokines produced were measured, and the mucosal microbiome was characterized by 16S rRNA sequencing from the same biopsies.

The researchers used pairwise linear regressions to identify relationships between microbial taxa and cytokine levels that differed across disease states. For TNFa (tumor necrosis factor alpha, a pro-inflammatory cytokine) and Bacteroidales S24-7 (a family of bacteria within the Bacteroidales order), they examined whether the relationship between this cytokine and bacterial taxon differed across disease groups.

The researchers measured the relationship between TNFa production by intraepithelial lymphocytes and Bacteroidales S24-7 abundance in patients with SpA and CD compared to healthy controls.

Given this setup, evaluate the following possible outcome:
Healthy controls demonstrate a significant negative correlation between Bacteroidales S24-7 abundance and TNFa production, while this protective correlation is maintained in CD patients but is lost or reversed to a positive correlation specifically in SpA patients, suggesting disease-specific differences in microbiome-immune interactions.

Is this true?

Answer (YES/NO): NO